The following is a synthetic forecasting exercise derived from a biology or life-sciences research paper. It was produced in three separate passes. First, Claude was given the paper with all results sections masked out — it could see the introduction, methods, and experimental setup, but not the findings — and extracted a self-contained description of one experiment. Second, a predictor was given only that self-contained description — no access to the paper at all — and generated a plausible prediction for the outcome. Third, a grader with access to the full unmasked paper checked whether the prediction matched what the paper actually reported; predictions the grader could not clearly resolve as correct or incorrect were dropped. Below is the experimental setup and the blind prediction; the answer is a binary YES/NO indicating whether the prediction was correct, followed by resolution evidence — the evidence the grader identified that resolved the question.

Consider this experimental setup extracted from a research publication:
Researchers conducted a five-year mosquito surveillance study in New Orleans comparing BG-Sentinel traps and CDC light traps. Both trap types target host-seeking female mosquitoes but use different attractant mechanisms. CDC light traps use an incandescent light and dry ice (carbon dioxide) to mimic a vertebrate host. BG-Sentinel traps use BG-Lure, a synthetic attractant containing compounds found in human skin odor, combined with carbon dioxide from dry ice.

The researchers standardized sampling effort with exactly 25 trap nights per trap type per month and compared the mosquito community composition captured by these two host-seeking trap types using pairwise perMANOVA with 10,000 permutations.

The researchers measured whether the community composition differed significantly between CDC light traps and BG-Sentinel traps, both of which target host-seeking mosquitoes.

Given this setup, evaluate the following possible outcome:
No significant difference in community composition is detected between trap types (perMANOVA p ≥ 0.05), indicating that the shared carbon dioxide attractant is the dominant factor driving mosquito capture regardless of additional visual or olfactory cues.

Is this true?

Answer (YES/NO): NO